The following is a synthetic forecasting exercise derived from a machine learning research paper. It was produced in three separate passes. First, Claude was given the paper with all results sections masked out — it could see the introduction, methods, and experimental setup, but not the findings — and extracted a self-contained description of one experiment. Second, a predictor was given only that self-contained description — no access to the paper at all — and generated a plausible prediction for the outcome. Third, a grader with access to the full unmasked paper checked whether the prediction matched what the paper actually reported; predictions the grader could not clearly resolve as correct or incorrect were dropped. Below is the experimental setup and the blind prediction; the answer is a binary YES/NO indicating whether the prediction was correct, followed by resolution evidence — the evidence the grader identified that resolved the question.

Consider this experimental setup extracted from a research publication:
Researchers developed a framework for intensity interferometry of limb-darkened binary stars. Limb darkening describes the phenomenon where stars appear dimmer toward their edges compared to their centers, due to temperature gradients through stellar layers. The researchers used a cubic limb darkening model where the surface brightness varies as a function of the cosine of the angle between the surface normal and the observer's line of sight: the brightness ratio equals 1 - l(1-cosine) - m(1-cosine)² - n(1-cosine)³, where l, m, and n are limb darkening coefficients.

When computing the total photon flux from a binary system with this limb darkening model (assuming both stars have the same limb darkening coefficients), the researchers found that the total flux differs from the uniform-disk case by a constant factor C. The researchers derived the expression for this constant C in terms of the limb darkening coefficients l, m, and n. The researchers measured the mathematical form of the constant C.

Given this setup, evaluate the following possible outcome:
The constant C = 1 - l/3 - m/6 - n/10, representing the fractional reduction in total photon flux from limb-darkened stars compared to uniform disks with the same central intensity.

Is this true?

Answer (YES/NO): YES